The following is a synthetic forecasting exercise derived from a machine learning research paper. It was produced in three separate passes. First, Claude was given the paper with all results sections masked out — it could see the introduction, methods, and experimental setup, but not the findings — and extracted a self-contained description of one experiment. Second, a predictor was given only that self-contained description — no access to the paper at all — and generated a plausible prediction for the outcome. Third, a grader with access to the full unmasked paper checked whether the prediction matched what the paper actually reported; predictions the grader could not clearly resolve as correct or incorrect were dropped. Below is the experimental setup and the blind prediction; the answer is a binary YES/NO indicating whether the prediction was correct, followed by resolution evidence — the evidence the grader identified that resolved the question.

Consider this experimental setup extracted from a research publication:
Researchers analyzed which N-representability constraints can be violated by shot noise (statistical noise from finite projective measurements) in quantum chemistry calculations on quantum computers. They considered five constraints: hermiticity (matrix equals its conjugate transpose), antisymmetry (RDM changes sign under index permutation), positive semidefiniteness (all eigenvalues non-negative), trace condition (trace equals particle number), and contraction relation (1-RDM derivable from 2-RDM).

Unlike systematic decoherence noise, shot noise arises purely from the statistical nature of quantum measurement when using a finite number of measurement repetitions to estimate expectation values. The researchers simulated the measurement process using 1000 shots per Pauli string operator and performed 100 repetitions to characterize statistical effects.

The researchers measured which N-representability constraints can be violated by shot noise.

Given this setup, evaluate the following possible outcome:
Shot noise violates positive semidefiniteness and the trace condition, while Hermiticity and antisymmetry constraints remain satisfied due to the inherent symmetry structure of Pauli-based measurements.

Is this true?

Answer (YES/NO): NO